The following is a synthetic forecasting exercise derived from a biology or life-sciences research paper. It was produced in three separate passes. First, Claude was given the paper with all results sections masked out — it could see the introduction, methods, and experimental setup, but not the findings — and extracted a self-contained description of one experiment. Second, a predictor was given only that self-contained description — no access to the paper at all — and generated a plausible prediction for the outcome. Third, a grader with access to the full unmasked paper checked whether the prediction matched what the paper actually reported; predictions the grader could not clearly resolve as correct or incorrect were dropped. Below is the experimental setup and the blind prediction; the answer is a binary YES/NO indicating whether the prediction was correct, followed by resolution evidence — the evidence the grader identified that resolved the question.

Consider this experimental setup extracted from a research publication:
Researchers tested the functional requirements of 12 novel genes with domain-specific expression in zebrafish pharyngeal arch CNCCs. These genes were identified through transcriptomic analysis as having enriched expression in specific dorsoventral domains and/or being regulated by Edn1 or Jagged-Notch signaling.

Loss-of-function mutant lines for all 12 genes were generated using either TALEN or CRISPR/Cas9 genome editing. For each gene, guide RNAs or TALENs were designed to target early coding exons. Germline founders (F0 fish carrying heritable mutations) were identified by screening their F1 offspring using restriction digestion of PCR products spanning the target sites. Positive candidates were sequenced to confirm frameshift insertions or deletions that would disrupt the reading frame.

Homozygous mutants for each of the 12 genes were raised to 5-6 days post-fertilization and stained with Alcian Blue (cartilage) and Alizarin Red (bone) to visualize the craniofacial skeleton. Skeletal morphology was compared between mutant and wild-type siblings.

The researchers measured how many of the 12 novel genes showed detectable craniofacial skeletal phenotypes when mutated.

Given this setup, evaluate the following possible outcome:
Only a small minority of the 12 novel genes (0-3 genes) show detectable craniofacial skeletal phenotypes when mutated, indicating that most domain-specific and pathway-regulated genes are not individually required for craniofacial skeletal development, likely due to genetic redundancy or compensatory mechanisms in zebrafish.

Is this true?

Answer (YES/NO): YES